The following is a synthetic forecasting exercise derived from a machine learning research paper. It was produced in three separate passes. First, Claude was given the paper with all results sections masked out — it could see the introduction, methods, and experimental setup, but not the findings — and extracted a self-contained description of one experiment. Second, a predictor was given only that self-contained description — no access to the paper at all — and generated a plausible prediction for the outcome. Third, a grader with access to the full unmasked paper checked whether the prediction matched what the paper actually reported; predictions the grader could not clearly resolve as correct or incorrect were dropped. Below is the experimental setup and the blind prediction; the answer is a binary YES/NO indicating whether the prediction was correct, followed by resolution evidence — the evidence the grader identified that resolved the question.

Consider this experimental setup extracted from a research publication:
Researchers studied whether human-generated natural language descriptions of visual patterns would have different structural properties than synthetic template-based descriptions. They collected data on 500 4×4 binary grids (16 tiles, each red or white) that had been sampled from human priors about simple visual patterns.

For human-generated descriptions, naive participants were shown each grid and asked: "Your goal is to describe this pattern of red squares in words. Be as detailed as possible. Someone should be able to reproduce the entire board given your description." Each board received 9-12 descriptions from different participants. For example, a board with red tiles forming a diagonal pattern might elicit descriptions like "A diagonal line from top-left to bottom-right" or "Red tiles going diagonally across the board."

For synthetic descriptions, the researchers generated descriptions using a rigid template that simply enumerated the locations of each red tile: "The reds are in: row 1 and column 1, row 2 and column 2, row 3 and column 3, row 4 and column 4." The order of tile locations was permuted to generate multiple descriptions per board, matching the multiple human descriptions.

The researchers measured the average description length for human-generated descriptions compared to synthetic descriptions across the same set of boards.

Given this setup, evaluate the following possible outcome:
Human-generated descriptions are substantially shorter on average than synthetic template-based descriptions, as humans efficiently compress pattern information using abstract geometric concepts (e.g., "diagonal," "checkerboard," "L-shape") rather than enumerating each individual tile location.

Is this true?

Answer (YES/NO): YES